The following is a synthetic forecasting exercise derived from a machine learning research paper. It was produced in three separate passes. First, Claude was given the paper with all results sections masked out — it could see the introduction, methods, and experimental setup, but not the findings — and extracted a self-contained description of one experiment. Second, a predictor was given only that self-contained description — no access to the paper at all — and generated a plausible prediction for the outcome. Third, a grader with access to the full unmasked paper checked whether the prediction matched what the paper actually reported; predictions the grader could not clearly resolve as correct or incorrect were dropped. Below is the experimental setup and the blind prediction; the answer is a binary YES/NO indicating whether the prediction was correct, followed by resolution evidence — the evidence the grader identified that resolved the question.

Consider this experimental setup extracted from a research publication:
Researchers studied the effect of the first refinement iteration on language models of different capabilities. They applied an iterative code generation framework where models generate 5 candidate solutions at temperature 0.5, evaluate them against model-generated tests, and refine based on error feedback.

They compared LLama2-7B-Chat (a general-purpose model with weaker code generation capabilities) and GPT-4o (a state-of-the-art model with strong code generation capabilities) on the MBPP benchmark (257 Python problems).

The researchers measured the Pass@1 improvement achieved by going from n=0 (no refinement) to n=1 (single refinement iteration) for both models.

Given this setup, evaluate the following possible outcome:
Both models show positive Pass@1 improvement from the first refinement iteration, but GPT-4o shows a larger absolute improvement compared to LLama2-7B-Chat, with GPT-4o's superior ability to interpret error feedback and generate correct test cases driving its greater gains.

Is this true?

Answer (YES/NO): NO